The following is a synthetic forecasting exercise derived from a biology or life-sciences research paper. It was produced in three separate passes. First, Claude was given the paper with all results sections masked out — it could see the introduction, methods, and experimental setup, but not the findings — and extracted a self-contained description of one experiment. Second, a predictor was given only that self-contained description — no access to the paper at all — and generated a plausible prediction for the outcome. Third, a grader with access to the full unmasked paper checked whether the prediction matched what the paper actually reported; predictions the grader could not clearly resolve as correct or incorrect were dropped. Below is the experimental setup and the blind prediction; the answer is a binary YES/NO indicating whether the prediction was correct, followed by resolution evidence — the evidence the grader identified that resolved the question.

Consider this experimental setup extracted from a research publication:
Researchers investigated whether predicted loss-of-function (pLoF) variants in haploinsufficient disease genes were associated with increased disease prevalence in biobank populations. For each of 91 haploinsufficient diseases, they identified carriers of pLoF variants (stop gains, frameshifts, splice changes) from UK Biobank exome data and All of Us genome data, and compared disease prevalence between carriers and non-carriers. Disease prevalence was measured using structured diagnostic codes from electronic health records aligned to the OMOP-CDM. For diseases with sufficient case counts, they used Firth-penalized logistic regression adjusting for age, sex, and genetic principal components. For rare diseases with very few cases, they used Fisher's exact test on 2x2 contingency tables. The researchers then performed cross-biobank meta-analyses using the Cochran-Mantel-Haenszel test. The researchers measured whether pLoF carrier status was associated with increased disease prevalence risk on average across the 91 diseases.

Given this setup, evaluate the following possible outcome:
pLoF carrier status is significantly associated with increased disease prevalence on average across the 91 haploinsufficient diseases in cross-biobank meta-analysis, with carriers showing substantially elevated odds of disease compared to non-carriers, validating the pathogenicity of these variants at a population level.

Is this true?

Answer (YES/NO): YES